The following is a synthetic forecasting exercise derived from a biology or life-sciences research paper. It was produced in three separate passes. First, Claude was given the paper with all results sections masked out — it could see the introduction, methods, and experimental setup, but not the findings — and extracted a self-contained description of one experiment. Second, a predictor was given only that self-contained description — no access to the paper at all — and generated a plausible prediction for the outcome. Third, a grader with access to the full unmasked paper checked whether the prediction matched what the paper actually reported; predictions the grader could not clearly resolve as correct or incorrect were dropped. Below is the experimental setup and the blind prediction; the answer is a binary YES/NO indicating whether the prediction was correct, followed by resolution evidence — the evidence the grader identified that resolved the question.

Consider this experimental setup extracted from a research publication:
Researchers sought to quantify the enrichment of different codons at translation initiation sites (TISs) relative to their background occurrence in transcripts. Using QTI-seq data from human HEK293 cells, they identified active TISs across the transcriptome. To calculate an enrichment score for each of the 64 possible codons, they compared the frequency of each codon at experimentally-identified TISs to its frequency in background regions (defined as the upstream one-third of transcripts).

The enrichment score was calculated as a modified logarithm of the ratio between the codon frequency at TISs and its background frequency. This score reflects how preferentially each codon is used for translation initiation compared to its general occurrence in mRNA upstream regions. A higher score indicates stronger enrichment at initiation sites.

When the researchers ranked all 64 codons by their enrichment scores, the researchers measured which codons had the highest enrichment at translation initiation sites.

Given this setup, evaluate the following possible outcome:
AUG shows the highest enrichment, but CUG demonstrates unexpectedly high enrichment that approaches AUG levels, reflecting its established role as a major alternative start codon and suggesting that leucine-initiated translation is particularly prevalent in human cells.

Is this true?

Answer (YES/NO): NO